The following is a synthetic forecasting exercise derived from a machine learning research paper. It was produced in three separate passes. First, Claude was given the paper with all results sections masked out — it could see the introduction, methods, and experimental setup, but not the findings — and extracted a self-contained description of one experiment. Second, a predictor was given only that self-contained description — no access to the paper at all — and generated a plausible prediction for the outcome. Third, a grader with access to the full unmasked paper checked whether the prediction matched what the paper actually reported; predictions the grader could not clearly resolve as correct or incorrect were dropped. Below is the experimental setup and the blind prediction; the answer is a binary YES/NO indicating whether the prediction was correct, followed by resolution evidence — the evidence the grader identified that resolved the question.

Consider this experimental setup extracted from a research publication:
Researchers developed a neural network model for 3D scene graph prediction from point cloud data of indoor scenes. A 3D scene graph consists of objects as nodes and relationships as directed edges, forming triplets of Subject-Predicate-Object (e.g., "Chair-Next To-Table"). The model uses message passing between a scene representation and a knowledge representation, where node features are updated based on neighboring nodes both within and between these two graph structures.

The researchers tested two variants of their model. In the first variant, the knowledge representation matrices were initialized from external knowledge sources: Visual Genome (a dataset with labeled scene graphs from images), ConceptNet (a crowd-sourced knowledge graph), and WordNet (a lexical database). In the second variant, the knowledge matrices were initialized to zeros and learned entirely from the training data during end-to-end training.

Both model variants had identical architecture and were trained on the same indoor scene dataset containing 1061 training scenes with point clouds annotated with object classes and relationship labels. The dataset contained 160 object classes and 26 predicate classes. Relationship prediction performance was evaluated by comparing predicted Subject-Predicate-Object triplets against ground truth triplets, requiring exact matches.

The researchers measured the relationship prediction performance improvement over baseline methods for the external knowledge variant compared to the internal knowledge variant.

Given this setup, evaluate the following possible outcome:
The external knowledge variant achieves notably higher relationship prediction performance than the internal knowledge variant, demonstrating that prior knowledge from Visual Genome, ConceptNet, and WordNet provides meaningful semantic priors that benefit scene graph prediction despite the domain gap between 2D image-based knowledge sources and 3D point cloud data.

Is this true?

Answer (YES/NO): YES